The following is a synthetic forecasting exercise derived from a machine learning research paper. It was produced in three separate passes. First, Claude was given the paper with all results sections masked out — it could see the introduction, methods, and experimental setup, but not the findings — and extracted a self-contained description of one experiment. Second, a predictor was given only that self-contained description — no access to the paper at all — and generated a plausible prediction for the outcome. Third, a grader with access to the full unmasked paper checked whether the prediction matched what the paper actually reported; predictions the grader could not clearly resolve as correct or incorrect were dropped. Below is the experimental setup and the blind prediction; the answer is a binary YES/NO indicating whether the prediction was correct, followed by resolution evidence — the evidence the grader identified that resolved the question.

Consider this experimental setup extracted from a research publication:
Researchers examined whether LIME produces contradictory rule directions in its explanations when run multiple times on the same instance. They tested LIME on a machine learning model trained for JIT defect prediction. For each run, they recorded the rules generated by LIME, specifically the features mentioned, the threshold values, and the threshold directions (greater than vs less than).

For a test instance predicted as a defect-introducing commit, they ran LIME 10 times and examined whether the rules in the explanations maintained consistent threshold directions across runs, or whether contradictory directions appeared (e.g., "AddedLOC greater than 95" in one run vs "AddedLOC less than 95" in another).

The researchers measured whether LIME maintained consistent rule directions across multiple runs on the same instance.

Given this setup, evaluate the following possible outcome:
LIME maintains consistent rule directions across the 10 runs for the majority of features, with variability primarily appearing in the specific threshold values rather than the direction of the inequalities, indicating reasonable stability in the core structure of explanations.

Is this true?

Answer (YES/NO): NO